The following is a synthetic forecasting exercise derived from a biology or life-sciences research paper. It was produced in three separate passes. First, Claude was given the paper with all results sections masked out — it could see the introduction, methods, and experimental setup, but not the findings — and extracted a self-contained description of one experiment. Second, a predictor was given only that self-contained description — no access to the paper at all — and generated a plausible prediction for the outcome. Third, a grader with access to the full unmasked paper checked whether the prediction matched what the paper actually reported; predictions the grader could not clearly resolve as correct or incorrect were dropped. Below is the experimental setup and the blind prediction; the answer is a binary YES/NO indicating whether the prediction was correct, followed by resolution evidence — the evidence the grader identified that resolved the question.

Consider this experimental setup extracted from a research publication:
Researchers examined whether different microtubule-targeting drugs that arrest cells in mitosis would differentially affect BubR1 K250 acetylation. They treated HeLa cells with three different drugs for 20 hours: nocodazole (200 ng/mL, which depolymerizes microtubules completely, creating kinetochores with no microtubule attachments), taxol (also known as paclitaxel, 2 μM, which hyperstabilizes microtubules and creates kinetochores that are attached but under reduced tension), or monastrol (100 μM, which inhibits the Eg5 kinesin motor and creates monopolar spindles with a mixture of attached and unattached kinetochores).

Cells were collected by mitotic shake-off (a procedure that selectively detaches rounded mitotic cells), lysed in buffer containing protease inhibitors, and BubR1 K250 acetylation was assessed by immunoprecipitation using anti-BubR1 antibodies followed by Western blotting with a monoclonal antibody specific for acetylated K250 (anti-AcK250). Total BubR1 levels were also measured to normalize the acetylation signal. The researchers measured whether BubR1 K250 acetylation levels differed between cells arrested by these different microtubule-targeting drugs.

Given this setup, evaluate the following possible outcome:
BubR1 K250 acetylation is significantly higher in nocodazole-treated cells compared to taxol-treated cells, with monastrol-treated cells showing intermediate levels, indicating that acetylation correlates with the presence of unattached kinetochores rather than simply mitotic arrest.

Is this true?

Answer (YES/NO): NO